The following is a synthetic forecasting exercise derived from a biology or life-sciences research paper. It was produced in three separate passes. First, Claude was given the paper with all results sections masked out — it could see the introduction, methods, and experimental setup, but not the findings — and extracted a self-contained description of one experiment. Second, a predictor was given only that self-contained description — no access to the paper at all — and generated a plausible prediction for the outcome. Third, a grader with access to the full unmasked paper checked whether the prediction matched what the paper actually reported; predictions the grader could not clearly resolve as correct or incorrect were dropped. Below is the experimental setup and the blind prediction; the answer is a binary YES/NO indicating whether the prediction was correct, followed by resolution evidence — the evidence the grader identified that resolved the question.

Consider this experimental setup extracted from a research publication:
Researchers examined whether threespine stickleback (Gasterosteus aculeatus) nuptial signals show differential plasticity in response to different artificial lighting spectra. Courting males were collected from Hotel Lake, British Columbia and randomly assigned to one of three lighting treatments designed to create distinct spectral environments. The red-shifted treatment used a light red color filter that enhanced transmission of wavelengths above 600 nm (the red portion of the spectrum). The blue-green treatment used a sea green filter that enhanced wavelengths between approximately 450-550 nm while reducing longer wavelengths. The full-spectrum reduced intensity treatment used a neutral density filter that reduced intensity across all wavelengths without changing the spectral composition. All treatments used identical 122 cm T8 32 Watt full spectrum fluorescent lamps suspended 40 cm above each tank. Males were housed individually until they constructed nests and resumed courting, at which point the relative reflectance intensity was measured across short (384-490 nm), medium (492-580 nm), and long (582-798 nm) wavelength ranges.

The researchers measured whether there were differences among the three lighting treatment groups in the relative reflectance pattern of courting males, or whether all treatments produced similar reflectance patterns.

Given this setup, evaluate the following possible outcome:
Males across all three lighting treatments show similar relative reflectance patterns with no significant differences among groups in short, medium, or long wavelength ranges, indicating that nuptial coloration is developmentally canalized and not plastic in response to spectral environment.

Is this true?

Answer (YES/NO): NO